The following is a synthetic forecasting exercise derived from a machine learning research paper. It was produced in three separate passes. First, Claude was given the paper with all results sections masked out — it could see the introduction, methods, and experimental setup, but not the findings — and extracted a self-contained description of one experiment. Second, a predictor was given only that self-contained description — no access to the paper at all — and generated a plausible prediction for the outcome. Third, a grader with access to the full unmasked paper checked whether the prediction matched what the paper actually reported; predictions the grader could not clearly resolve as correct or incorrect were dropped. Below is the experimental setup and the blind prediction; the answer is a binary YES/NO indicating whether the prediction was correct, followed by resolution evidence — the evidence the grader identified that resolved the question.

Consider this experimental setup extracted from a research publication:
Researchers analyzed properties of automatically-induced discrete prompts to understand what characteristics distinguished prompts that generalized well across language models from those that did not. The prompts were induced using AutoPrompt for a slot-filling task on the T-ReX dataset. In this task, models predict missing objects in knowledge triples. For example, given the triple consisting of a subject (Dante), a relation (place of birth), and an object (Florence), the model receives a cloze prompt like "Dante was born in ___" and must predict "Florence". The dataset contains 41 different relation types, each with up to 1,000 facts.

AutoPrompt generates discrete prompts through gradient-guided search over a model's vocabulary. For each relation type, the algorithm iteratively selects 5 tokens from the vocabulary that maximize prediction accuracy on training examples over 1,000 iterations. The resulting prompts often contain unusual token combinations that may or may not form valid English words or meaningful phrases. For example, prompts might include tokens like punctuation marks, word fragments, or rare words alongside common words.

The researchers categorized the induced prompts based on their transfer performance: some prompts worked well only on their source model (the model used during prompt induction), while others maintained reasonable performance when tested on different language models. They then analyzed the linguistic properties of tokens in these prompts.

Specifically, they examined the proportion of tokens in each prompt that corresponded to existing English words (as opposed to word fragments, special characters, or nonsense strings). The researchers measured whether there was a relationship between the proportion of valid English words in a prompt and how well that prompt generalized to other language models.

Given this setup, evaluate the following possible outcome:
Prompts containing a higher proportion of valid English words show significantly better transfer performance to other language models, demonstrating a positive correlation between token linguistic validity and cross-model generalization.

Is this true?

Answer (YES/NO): NO